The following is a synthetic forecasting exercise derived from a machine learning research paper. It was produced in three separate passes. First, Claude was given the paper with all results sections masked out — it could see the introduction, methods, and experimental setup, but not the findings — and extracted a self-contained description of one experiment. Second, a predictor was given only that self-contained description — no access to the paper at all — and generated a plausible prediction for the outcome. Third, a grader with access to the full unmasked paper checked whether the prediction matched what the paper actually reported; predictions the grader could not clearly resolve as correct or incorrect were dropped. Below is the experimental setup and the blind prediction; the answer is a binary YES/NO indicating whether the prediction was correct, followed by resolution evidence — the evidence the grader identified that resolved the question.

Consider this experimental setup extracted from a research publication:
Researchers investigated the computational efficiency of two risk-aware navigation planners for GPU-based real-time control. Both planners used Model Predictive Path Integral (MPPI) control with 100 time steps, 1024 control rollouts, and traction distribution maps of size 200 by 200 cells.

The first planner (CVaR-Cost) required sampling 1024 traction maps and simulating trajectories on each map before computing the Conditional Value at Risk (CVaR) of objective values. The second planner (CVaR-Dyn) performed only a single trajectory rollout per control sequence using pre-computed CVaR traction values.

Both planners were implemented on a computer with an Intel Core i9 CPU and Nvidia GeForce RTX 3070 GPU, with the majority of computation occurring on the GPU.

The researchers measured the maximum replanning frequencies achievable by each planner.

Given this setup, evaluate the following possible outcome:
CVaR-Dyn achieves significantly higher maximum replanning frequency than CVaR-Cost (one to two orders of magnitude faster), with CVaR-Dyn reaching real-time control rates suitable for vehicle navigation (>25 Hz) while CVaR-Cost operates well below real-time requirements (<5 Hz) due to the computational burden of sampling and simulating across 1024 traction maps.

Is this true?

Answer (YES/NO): NO